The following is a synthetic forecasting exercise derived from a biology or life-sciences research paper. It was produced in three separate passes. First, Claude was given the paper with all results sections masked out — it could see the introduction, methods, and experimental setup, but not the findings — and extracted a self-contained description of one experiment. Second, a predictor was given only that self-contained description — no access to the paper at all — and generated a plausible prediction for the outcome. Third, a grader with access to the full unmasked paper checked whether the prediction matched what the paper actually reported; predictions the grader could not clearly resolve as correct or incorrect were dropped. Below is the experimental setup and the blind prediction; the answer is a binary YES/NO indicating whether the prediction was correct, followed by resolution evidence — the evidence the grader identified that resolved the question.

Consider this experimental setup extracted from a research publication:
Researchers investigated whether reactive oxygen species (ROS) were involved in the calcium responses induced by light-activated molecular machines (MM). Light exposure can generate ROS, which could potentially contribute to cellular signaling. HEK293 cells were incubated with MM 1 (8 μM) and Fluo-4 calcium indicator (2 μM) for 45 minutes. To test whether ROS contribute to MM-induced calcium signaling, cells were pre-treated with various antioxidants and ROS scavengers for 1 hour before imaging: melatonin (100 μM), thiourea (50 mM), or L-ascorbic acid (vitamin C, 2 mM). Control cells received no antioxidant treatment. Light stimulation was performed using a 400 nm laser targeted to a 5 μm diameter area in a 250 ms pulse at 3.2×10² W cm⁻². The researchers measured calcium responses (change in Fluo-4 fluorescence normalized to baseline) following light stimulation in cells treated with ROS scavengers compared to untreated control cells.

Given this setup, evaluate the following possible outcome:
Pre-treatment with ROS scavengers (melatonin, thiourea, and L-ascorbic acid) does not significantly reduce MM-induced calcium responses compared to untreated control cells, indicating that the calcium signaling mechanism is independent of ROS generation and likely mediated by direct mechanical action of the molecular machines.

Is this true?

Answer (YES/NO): YES